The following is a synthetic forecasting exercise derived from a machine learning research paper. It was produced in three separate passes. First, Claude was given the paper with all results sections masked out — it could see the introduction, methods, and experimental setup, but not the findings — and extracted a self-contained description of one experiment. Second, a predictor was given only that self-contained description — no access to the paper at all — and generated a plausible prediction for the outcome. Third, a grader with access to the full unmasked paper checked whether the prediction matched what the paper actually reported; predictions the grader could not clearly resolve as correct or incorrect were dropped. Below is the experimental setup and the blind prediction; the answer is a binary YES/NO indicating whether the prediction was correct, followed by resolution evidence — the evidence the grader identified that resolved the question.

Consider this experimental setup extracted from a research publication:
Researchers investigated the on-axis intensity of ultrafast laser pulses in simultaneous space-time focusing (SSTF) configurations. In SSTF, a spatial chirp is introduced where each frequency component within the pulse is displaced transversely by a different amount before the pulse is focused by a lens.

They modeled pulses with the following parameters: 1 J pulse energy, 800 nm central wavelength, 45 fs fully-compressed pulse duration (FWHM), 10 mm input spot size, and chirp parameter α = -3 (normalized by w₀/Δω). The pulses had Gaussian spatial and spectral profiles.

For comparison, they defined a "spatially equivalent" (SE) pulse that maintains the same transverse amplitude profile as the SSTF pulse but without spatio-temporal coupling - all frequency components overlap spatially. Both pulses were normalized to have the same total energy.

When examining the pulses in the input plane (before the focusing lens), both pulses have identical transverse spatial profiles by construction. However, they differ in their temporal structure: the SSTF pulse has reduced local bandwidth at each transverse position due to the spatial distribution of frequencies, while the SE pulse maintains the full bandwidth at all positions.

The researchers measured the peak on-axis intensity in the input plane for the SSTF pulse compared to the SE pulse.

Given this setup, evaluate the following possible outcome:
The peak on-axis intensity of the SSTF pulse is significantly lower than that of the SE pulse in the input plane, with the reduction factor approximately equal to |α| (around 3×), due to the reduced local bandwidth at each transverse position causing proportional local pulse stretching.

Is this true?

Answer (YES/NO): YES